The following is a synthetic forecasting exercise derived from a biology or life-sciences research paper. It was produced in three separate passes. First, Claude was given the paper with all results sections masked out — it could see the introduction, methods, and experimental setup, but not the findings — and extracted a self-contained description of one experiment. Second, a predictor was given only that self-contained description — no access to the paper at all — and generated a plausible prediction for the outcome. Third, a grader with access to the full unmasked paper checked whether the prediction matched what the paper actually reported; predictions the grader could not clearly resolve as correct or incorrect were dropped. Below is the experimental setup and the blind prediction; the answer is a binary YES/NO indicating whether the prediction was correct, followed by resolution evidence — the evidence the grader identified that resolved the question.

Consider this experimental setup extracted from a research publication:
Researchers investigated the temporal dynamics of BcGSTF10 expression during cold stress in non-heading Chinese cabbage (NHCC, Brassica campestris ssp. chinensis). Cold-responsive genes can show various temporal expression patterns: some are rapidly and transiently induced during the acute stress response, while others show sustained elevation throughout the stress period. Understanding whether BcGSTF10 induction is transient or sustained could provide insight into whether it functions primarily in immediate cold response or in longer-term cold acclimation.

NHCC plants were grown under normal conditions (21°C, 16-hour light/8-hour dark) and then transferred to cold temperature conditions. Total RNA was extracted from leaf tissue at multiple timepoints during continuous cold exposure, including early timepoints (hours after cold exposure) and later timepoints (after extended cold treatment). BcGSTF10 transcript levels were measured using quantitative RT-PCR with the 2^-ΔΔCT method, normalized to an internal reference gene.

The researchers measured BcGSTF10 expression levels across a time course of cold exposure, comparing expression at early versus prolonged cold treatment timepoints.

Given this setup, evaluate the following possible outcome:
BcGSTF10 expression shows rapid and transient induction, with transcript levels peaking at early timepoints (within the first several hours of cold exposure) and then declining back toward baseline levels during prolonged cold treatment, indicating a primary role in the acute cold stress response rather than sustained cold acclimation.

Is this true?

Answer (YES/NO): NO